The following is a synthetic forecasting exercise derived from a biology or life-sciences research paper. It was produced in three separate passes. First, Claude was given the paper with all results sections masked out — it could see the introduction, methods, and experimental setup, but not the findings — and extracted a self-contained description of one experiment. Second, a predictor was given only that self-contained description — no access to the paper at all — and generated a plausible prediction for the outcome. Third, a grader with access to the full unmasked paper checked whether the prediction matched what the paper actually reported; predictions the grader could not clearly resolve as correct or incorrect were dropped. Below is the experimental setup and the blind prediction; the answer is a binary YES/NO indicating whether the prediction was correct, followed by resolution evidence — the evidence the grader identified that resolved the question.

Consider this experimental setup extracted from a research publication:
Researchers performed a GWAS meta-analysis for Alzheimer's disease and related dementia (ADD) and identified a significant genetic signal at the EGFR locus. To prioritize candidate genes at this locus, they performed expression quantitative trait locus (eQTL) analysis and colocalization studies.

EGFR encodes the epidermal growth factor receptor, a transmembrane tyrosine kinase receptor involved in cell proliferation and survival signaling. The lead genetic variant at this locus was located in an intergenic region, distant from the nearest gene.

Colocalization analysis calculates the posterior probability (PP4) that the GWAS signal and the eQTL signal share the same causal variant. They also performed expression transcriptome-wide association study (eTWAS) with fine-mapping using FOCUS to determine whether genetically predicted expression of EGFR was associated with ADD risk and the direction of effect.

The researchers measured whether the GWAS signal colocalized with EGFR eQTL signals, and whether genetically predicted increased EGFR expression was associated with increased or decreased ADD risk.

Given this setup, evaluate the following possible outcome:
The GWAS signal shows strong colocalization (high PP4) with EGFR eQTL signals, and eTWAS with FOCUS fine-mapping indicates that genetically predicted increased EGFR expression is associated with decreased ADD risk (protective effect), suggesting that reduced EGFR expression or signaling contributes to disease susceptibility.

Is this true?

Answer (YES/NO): NO